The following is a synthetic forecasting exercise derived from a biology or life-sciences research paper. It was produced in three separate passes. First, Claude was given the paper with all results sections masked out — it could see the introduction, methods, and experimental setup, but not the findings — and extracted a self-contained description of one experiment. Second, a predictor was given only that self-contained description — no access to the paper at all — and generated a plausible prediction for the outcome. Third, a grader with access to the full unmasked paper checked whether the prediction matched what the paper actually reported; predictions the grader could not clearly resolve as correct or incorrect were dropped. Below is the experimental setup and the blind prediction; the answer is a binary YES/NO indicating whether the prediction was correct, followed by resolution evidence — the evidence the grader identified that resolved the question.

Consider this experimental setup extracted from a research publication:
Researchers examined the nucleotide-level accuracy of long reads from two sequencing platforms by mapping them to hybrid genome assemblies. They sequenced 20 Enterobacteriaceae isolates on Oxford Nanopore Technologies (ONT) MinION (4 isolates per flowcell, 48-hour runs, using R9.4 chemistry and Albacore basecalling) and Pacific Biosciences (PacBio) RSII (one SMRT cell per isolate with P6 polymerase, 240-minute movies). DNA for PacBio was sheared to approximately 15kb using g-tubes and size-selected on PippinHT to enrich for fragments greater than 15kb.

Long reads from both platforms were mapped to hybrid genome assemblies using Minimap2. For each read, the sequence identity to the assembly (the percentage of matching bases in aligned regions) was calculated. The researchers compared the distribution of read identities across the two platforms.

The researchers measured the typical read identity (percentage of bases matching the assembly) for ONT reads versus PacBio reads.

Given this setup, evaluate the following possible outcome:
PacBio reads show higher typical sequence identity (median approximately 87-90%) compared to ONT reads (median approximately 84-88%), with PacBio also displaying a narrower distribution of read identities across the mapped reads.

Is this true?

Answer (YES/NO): NO